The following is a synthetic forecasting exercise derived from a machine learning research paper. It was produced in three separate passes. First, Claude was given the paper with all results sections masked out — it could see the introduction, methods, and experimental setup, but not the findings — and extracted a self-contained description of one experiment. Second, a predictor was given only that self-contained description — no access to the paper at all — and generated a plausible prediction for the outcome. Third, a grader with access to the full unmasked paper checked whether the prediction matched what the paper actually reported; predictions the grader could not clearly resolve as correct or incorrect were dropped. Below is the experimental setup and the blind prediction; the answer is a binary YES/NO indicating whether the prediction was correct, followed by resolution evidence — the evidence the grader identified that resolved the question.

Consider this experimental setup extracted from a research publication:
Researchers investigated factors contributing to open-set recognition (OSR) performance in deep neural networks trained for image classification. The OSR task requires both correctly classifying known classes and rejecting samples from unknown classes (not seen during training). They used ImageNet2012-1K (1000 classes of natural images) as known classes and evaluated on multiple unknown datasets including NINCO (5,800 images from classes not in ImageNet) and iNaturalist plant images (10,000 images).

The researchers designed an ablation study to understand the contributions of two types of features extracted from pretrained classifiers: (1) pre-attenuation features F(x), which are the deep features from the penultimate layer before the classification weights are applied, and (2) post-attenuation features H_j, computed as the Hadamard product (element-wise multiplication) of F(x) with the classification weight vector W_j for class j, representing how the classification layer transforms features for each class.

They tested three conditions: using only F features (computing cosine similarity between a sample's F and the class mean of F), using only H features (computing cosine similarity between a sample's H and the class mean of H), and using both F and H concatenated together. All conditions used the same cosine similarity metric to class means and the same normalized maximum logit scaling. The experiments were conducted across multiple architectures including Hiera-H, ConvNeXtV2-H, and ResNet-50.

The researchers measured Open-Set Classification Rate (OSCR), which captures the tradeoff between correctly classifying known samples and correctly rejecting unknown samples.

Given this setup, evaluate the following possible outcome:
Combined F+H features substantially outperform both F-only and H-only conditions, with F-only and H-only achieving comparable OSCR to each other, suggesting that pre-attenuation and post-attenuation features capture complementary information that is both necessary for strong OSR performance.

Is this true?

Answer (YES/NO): NO